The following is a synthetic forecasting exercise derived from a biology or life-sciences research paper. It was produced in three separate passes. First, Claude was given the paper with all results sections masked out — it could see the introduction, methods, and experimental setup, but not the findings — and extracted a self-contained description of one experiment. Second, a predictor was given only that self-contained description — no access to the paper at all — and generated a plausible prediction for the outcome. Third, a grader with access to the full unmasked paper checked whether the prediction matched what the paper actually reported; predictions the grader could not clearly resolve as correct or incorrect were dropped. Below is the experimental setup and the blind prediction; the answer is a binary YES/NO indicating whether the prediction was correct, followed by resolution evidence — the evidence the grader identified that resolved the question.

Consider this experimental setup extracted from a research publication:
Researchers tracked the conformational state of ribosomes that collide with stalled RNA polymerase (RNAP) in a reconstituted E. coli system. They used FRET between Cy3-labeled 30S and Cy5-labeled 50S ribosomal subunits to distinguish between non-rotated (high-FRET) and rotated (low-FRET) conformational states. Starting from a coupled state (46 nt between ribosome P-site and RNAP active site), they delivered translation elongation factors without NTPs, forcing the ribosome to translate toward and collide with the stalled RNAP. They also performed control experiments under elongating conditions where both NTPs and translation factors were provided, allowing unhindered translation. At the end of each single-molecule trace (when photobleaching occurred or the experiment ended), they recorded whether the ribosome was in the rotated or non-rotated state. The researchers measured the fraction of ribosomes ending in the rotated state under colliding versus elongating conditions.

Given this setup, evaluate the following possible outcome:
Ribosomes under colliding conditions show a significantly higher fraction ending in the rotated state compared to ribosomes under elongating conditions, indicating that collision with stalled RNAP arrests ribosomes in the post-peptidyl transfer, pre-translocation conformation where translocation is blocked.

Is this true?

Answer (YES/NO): YES